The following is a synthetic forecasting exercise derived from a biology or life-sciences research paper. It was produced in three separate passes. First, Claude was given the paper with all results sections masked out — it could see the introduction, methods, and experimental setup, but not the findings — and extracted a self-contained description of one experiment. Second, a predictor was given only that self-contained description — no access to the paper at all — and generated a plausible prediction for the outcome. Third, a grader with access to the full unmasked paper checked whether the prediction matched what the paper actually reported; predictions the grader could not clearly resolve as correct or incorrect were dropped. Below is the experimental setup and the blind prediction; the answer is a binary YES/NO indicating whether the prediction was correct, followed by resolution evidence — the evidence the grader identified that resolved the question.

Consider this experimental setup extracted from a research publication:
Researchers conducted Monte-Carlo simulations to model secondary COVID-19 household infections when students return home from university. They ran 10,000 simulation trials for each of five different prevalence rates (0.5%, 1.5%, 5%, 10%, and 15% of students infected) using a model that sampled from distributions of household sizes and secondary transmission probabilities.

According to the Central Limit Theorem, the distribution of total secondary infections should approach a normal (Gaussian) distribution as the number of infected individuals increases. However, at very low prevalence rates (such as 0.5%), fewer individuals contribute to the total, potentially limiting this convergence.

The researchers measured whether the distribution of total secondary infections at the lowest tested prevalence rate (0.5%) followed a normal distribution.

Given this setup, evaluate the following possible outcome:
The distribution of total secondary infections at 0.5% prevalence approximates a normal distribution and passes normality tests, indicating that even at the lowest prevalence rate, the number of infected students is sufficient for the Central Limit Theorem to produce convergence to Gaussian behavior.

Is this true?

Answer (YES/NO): NO